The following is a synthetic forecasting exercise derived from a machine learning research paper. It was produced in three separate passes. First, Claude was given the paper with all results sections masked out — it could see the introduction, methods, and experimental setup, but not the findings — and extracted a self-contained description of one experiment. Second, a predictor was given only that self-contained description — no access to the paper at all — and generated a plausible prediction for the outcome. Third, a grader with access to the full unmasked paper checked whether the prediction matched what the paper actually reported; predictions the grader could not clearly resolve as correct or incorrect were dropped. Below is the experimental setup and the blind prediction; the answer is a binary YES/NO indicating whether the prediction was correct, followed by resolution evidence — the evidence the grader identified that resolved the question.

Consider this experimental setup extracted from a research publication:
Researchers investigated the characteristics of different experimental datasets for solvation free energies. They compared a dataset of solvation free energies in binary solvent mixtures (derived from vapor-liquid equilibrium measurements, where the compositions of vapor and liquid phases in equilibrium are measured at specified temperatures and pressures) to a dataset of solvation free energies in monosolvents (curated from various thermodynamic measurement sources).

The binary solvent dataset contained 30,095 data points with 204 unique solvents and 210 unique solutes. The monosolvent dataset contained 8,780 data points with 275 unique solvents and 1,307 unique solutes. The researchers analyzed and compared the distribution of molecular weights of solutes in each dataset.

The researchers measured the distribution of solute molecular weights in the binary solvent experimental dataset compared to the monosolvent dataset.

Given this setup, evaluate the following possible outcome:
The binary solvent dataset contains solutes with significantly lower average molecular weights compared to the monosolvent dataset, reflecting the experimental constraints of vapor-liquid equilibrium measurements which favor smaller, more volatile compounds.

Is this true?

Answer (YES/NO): YES